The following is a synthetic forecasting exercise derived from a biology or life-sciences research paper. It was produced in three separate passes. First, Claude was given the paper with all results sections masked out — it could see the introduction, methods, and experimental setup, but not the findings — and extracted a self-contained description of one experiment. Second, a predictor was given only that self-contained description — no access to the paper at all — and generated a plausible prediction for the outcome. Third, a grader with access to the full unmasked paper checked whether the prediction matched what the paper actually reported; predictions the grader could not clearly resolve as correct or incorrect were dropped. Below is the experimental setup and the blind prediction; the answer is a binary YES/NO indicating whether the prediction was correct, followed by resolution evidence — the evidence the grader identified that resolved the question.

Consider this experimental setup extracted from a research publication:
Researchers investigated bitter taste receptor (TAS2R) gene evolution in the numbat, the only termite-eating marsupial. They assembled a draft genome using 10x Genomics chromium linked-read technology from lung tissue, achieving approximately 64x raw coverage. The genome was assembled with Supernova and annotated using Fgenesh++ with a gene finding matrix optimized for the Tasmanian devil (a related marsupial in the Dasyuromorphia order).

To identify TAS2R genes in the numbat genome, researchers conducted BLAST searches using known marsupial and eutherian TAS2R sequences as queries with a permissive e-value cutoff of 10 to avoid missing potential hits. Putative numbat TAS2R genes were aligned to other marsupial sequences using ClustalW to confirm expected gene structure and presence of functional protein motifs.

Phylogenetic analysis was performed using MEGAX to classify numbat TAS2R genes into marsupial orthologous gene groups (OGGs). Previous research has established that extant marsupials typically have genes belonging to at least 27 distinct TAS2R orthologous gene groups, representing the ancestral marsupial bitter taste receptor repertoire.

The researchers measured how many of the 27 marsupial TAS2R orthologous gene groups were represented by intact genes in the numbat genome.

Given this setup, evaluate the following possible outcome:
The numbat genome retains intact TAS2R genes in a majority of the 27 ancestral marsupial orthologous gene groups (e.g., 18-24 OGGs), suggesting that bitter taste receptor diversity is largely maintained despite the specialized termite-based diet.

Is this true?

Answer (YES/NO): NO